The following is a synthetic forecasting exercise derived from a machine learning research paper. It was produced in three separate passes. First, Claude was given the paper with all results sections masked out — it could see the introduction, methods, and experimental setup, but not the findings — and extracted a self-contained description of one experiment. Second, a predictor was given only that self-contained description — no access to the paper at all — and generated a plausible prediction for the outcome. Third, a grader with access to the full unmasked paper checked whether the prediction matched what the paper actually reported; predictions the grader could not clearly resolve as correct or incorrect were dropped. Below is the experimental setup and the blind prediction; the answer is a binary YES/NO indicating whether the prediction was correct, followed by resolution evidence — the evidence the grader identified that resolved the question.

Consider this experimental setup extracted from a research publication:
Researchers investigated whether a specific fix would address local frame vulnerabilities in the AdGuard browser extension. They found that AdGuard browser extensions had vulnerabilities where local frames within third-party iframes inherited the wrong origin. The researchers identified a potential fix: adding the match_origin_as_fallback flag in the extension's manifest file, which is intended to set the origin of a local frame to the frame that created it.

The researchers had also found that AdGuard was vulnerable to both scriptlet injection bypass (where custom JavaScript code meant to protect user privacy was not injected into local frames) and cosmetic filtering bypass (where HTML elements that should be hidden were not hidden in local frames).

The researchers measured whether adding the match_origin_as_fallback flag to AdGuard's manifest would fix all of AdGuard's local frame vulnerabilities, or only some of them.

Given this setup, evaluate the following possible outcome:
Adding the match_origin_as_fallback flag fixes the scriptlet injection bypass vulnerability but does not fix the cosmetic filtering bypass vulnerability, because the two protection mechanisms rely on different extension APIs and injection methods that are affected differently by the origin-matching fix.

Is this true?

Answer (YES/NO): YES